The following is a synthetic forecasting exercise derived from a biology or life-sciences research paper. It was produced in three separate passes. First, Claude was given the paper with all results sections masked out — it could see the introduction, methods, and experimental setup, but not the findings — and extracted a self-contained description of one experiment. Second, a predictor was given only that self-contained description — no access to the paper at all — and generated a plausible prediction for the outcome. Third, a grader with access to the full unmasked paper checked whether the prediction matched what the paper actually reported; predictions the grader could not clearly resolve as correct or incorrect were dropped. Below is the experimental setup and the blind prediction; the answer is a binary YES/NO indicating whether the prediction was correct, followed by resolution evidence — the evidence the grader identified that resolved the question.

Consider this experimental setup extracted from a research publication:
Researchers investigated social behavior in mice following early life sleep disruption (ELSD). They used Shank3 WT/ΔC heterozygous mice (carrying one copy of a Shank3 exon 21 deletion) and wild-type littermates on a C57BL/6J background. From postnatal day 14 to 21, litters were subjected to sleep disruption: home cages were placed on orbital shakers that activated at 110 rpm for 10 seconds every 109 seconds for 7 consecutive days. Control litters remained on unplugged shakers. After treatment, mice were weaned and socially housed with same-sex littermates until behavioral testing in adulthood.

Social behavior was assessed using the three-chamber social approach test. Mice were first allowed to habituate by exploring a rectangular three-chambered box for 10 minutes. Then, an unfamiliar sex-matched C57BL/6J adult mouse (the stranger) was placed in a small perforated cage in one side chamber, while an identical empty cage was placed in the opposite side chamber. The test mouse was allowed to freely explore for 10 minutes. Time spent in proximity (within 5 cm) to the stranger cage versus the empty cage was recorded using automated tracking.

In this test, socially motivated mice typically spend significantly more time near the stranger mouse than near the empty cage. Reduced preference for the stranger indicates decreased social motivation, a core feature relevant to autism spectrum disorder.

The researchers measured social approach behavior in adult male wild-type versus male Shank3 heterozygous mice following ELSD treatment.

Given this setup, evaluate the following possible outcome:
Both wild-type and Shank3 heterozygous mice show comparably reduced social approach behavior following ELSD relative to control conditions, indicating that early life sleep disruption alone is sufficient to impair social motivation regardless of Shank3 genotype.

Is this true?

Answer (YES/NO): NO